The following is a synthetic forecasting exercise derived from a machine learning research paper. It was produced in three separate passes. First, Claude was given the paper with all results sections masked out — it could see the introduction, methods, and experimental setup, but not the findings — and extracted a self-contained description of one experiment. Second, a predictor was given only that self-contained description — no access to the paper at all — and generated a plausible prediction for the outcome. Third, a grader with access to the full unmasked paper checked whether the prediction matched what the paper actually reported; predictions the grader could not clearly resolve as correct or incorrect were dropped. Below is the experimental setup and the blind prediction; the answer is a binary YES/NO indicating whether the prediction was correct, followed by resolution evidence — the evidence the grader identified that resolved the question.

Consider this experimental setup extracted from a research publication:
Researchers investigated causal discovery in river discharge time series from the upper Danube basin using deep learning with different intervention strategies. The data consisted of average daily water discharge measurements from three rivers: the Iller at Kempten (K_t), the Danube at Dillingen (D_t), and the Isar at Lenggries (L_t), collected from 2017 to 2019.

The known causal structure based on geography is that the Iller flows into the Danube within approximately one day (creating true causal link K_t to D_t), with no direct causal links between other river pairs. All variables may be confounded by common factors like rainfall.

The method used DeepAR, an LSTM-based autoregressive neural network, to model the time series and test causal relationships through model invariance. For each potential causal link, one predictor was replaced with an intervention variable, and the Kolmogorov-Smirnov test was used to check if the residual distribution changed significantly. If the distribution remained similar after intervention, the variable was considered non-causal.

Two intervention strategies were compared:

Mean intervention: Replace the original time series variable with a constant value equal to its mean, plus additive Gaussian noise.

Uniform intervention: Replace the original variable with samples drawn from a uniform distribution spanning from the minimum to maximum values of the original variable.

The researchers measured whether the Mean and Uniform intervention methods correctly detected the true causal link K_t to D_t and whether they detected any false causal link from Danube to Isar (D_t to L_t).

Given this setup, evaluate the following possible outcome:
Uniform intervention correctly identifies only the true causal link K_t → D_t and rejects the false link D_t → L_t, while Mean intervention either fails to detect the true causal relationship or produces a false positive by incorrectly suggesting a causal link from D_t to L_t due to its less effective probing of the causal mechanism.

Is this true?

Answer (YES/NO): NO